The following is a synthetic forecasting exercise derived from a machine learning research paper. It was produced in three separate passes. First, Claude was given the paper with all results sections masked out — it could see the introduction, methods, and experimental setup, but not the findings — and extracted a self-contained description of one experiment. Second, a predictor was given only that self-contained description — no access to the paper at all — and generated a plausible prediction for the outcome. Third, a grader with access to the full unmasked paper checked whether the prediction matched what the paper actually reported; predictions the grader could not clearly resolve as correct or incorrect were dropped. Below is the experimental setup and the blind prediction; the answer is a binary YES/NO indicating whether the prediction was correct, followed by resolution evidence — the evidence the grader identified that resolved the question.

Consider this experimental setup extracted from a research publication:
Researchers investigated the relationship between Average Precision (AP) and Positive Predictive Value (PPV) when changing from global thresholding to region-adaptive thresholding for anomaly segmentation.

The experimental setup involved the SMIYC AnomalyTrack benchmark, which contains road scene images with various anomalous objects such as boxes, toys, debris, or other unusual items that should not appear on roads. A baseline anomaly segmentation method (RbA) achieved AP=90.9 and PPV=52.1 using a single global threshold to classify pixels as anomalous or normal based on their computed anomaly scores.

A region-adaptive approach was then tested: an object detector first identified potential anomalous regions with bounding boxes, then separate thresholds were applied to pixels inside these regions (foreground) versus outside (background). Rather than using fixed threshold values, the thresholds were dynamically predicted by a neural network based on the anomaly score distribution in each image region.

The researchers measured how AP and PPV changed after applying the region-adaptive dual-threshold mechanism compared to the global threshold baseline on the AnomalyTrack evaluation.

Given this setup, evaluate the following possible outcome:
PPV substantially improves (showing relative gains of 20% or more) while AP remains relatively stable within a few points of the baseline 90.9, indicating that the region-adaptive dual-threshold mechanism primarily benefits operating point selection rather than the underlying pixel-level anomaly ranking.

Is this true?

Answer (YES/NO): NO